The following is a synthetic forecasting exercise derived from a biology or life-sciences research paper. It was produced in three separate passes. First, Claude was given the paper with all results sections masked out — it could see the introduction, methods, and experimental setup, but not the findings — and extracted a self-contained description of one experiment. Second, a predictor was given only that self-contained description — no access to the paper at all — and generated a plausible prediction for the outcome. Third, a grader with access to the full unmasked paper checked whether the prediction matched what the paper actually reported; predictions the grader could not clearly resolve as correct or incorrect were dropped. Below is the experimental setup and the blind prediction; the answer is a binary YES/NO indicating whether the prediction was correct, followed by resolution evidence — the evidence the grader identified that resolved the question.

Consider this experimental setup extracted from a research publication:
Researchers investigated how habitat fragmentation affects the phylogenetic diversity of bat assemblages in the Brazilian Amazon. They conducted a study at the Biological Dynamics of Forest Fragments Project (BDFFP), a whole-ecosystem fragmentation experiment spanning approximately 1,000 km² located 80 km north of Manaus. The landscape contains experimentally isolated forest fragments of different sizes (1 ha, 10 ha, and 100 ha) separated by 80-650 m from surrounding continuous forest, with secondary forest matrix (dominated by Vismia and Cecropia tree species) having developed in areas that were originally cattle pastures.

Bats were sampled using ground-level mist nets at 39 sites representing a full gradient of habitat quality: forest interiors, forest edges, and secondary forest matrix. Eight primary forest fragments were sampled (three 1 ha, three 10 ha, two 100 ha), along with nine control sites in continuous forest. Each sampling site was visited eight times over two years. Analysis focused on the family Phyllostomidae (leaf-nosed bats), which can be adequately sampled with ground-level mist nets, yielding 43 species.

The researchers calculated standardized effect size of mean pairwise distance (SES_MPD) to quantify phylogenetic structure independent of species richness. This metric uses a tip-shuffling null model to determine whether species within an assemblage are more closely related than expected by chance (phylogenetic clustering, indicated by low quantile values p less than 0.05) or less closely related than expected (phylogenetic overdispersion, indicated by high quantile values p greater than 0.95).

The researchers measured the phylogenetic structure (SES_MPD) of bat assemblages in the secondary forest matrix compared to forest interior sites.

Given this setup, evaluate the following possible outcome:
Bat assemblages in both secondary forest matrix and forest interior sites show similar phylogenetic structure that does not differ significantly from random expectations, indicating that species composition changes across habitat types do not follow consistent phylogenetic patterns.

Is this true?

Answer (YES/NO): NO